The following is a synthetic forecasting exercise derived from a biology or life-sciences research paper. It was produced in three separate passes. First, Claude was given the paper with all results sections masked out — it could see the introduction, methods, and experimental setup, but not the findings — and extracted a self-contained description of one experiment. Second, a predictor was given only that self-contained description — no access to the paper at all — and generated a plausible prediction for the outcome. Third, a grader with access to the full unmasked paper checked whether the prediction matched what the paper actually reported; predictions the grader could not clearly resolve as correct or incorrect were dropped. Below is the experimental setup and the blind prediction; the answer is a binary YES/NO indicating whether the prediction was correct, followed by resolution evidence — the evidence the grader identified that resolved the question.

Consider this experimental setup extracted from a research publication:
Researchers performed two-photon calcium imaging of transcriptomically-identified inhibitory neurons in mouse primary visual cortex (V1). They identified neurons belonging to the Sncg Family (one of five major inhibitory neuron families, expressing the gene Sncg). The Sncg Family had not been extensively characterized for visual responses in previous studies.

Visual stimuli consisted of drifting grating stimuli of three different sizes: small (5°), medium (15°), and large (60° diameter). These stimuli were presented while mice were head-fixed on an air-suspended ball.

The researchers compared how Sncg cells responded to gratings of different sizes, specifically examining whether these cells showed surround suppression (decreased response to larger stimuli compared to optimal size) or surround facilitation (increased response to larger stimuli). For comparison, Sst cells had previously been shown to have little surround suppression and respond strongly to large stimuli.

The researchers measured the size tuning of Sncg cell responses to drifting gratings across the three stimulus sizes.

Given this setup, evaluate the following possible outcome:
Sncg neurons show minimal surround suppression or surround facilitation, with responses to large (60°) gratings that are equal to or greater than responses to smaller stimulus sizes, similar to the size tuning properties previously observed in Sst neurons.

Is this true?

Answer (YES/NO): NO